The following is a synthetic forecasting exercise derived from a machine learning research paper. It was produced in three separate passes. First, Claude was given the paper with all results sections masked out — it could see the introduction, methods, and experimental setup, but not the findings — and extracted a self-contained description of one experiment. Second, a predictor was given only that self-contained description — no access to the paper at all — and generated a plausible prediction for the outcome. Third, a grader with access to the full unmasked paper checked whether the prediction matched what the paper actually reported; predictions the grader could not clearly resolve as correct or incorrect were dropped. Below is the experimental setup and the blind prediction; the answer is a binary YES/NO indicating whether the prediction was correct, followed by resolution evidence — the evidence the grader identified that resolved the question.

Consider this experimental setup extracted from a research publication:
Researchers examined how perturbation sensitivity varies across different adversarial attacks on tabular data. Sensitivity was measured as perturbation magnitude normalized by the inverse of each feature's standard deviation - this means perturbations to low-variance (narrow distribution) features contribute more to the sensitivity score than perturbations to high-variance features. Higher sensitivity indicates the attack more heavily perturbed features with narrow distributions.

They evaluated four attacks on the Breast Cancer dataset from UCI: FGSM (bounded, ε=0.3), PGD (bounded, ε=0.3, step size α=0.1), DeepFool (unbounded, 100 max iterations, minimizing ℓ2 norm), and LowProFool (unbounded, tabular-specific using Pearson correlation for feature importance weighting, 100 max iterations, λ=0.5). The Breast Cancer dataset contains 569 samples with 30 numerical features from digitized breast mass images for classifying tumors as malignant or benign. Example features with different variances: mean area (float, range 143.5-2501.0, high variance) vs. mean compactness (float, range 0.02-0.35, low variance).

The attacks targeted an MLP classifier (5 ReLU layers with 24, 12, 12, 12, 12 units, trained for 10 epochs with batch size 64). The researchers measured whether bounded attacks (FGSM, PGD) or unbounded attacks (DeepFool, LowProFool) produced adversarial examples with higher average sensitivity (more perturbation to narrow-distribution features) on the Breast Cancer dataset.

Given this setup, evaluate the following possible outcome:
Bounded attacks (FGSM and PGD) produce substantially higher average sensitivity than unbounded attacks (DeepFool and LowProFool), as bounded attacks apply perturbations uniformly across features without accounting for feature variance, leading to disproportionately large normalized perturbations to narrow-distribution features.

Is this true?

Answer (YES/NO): NO